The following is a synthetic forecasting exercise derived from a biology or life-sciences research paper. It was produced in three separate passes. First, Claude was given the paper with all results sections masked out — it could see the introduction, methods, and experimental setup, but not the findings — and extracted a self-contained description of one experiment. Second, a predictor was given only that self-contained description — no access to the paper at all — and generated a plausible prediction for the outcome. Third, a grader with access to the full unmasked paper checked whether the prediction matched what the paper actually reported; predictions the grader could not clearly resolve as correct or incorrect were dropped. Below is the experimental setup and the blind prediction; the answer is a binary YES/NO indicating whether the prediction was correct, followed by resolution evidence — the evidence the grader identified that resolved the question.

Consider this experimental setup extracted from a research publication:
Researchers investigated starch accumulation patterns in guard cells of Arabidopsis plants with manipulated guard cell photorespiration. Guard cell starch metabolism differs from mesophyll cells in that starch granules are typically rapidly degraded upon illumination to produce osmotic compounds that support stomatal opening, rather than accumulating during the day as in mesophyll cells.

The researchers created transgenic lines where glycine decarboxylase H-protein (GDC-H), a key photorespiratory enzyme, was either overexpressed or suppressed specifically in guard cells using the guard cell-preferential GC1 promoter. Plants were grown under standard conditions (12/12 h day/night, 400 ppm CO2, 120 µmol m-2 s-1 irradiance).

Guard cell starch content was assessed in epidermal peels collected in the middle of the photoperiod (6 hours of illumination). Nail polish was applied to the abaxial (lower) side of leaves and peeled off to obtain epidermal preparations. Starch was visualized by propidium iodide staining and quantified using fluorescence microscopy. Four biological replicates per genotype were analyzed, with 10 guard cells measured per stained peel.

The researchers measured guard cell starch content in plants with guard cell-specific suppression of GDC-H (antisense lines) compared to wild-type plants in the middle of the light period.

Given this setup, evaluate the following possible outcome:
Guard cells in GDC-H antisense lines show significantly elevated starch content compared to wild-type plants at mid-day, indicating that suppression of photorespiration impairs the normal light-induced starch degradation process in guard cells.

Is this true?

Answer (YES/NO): NO